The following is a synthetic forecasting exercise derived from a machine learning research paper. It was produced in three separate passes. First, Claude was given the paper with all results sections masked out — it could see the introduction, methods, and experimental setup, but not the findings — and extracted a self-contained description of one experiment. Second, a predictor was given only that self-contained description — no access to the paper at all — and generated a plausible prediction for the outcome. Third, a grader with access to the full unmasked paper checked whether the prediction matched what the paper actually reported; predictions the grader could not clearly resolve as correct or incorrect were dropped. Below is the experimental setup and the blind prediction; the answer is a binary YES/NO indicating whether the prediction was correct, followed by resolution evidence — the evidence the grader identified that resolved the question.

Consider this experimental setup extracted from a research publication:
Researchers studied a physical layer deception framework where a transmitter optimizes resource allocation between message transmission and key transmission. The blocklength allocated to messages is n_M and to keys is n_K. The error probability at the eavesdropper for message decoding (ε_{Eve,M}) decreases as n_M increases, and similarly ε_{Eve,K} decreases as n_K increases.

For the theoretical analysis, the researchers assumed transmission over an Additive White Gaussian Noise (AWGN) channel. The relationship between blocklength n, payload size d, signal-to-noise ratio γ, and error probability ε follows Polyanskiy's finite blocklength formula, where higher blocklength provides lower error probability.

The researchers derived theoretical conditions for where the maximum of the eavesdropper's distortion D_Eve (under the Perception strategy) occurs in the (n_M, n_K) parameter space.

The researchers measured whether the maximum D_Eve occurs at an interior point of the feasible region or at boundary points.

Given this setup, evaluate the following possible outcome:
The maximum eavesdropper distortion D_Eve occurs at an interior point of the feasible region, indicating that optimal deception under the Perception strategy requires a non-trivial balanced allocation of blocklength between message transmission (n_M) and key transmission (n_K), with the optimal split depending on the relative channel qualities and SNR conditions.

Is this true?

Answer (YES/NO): NO